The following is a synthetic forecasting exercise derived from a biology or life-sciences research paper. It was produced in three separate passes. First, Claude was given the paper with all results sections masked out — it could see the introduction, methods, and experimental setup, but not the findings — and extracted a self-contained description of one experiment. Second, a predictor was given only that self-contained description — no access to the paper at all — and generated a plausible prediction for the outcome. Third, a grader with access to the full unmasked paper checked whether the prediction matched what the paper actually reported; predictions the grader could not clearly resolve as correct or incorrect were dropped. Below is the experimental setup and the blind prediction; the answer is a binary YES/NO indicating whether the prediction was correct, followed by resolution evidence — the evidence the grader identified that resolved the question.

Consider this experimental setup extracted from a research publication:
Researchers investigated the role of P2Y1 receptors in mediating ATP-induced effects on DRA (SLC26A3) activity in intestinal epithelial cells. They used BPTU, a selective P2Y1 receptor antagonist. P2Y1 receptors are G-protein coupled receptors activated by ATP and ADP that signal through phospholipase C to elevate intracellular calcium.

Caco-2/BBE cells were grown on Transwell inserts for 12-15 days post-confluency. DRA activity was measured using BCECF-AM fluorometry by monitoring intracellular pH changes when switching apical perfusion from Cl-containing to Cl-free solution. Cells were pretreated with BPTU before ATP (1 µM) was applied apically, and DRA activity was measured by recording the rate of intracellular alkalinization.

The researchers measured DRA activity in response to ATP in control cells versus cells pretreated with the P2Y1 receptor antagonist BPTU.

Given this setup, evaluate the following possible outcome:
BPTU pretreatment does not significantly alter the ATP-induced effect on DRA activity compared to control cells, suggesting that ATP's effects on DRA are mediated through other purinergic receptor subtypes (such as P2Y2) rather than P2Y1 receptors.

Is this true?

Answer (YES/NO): YES